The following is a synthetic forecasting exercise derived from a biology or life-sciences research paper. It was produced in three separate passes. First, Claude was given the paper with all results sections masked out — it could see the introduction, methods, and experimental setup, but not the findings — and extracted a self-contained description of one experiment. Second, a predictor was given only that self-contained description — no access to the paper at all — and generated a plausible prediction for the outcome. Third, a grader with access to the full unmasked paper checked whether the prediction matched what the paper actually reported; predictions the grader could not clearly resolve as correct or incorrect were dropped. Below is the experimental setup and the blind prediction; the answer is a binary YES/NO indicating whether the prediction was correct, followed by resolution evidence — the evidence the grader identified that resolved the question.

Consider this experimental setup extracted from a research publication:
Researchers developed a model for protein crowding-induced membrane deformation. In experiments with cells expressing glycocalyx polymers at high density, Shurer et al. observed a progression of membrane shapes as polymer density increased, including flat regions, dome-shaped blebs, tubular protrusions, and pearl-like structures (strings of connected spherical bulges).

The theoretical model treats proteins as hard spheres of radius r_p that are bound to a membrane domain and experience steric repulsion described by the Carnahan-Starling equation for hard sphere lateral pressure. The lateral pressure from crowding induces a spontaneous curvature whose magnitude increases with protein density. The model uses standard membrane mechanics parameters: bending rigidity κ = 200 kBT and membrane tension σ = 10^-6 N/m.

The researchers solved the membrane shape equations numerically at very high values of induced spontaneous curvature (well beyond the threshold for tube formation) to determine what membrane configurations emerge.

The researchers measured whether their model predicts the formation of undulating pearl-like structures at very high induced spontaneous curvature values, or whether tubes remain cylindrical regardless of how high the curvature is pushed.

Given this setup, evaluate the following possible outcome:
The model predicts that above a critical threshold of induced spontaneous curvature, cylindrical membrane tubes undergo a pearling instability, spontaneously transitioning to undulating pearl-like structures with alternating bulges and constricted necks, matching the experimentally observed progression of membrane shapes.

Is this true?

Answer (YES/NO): YES